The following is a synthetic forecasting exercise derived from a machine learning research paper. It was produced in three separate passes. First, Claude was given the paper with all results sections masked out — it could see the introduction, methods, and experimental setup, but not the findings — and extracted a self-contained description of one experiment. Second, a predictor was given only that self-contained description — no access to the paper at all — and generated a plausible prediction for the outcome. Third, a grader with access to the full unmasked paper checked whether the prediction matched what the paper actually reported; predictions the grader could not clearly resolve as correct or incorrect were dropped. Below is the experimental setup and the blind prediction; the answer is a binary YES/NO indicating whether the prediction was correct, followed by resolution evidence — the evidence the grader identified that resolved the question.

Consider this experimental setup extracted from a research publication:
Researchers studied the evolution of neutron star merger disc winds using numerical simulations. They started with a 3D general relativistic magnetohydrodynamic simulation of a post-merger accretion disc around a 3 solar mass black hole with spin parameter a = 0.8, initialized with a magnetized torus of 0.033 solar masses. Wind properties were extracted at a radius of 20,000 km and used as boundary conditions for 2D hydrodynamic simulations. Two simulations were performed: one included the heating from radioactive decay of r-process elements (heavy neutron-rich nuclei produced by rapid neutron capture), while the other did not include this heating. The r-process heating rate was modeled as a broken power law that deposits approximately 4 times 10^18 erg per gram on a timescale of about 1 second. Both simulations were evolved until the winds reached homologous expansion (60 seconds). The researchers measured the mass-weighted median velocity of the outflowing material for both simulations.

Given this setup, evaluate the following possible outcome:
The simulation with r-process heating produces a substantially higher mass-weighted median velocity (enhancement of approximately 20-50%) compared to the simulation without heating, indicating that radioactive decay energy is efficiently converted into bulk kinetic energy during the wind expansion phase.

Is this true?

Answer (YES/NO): NO